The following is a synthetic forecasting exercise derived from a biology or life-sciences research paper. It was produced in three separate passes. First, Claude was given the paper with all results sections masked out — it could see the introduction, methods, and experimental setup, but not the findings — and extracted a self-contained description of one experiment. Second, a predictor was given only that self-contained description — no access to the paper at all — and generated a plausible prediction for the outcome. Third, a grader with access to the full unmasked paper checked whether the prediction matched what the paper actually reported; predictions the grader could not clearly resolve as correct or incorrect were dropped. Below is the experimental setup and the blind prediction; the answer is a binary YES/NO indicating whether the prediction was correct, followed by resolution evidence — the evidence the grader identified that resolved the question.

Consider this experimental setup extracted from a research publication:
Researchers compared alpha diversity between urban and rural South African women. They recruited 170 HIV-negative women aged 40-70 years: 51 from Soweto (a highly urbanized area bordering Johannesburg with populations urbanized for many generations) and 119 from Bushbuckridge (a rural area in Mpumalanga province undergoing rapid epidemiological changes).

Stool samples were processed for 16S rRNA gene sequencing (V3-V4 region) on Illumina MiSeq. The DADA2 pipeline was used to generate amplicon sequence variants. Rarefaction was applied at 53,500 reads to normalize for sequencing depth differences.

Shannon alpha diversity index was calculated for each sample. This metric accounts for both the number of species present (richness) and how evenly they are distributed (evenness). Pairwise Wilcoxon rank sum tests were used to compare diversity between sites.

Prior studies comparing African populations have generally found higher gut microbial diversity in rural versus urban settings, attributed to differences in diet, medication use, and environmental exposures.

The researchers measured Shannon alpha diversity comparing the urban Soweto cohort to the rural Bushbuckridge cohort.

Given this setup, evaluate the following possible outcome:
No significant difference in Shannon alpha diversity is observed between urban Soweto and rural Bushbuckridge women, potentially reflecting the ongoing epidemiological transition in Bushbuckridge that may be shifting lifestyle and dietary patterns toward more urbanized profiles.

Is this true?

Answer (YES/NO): NO